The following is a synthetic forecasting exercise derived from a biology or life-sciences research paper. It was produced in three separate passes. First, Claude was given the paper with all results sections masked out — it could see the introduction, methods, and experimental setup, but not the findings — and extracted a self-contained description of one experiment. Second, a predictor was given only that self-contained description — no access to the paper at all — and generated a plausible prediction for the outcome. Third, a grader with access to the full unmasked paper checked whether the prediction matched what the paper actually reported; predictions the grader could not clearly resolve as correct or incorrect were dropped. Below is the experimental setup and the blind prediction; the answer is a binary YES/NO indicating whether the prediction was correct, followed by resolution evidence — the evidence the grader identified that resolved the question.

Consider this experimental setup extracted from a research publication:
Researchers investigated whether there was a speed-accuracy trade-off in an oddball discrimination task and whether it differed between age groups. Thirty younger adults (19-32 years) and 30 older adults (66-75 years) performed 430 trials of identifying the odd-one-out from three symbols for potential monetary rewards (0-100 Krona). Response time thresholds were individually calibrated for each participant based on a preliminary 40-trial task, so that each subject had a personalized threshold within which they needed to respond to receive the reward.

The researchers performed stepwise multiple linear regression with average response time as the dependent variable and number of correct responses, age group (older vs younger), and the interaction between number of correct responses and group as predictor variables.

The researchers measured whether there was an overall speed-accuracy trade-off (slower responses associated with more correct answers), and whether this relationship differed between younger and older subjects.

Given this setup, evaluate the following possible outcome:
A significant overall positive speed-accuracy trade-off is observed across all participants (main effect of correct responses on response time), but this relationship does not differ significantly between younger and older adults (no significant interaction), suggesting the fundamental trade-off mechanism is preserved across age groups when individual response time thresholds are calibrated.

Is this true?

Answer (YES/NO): NO